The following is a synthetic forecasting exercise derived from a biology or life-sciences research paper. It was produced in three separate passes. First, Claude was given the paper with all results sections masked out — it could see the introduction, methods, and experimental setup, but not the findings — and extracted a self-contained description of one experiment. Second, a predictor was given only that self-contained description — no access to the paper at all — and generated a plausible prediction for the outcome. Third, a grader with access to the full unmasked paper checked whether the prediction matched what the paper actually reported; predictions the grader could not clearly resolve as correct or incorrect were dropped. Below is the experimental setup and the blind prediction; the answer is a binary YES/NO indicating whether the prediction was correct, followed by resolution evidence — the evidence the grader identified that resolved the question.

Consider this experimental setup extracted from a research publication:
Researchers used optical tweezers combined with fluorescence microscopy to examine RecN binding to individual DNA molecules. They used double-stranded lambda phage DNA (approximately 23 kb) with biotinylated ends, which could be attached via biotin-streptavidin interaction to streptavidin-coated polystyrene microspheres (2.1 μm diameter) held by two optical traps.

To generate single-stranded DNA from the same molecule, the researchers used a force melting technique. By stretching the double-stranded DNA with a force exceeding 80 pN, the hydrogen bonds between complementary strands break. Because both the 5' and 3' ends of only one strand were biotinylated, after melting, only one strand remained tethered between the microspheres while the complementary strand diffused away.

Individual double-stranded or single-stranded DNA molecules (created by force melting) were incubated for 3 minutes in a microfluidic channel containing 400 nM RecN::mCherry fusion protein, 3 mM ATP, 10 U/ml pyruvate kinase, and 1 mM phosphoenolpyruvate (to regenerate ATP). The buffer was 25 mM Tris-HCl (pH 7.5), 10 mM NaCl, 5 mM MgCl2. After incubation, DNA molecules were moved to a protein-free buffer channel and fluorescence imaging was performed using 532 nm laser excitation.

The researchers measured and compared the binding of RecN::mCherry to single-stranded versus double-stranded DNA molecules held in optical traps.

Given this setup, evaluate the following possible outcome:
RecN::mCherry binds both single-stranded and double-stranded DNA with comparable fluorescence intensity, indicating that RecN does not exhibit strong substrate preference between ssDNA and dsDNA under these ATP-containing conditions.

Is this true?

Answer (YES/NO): NO